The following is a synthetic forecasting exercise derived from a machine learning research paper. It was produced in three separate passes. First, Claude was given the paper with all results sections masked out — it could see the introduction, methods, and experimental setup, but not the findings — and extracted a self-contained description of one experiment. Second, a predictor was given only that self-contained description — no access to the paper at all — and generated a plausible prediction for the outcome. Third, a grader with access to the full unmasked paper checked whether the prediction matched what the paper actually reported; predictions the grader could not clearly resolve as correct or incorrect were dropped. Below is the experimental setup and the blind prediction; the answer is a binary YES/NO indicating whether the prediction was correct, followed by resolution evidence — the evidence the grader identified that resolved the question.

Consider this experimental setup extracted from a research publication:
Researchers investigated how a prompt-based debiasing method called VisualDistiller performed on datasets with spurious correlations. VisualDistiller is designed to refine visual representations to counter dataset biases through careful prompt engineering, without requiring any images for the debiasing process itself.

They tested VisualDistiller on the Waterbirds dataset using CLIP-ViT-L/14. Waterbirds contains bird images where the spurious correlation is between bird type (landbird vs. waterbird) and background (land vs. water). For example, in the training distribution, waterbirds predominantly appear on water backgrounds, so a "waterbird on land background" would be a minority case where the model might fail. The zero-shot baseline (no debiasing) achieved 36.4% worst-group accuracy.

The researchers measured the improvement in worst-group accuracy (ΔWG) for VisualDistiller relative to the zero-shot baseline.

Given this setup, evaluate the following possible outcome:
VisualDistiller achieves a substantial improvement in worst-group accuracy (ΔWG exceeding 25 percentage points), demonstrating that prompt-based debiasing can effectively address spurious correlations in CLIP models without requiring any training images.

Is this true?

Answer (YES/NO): NO